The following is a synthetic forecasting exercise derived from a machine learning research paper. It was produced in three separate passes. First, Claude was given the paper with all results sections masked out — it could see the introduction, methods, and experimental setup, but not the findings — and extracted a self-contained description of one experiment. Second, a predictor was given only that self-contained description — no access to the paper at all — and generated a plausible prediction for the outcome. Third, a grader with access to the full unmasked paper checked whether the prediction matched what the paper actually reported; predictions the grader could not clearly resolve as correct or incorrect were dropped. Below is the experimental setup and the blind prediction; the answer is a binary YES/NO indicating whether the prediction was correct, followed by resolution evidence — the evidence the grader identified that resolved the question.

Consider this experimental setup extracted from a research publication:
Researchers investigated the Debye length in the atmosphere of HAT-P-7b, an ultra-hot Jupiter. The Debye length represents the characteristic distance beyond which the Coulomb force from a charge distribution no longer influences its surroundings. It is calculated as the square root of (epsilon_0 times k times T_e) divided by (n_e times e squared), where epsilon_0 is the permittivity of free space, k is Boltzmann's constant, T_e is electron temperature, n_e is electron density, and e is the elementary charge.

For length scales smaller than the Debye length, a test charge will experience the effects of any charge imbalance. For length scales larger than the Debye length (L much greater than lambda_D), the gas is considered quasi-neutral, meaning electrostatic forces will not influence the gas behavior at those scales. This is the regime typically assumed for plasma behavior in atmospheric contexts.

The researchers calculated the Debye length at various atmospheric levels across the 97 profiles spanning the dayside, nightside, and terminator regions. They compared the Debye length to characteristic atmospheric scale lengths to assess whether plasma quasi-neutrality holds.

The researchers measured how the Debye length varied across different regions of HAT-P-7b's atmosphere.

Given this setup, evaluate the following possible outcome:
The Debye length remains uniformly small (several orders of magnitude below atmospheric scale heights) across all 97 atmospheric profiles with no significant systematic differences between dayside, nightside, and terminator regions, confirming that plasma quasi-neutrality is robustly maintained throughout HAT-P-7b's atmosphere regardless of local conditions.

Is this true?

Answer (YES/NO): NO